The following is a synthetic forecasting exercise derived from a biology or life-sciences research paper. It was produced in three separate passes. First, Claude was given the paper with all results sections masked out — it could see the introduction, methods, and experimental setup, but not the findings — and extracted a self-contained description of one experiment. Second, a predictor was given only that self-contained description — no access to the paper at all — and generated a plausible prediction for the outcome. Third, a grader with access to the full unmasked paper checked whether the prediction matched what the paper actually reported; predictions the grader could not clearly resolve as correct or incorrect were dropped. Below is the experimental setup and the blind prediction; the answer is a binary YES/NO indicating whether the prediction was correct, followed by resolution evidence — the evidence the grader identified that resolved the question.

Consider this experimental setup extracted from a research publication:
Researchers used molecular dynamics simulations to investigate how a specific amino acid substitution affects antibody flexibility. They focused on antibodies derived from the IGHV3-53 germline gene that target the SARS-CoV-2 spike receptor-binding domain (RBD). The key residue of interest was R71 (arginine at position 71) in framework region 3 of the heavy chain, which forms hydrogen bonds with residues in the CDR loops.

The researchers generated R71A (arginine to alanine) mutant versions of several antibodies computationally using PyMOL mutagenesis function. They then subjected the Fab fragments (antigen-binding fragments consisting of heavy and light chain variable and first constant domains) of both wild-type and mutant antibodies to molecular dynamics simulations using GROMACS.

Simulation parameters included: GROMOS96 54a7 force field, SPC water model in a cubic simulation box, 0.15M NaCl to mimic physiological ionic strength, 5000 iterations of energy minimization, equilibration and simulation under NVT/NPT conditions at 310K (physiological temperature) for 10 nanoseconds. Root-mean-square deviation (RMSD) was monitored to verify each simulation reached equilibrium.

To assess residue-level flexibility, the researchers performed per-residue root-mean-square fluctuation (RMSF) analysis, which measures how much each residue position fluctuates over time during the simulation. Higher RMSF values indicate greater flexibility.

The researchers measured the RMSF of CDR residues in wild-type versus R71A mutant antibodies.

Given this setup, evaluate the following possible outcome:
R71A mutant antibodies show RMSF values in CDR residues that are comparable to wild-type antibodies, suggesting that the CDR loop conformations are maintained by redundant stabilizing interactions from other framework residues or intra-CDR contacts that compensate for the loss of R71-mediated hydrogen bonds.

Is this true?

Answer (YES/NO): NO